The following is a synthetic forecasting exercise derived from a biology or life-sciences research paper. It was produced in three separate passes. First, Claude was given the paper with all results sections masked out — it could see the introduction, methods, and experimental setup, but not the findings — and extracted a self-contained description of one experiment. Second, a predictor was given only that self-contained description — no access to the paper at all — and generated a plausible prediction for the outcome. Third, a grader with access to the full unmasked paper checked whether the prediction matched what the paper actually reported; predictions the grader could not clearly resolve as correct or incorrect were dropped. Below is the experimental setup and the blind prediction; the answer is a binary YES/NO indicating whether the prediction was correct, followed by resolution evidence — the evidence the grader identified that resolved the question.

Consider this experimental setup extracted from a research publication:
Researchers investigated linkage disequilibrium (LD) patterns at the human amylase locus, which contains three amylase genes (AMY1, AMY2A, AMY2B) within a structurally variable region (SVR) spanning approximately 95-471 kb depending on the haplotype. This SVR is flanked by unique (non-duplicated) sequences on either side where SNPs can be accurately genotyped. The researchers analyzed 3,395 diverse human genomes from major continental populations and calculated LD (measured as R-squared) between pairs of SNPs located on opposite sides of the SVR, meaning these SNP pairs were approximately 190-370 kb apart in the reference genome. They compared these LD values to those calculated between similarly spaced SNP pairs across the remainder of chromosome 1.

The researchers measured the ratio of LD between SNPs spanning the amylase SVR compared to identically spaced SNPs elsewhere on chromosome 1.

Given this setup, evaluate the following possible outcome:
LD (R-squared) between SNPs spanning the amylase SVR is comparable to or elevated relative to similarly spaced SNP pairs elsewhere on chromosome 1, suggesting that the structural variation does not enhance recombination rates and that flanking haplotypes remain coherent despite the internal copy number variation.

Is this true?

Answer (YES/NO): YES